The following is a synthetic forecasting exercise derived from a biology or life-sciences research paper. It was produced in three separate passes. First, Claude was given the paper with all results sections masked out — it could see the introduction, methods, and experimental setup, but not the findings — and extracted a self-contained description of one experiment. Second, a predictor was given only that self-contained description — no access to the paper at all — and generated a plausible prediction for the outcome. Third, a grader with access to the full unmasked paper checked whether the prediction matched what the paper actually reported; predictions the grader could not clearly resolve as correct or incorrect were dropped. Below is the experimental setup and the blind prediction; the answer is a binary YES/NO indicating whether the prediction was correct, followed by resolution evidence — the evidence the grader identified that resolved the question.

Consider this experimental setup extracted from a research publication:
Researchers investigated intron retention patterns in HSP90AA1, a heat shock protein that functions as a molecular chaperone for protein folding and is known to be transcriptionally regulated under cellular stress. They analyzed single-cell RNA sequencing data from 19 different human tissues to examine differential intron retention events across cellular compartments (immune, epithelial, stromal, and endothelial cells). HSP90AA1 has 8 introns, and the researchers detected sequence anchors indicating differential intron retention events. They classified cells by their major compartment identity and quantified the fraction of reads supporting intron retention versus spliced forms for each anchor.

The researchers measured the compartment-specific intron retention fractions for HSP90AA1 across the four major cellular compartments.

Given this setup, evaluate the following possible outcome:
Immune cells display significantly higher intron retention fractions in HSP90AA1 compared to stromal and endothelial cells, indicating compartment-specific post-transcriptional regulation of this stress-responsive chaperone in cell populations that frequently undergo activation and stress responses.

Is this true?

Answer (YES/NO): YES